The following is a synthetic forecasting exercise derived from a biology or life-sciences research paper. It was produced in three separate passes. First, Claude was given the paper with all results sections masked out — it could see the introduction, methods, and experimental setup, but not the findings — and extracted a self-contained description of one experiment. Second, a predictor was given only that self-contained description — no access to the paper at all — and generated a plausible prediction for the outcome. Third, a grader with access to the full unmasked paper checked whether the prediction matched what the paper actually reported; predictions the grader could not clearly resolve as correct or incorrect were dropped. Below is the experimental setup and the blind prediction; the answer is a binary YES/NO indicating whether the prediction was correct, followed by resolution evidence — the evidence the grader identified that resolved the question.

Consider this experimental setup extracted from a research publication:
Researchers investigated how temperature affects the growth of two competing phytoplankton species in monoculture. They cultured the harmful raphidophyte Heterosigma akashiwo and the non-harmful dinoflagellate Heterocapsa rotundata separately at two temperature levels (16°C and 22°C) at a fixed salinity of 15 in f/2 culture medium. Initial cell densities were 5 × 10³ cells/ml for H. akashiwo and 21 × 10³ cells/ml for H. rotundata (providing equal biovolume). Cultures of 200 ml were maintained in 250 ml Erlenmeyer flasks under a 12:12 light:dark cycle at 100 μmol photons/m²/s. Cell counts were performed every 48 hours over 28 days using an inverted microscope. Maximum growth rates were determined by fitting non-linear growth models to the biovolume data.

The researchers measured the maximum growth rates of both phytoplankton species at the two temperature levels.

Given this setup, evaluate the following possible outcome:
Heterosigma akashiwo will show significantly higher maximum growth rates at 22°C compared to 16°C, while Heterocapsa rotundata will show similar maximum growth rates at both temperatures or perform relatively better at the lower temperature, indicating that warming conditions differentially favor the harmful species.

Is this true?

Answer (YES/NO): YES